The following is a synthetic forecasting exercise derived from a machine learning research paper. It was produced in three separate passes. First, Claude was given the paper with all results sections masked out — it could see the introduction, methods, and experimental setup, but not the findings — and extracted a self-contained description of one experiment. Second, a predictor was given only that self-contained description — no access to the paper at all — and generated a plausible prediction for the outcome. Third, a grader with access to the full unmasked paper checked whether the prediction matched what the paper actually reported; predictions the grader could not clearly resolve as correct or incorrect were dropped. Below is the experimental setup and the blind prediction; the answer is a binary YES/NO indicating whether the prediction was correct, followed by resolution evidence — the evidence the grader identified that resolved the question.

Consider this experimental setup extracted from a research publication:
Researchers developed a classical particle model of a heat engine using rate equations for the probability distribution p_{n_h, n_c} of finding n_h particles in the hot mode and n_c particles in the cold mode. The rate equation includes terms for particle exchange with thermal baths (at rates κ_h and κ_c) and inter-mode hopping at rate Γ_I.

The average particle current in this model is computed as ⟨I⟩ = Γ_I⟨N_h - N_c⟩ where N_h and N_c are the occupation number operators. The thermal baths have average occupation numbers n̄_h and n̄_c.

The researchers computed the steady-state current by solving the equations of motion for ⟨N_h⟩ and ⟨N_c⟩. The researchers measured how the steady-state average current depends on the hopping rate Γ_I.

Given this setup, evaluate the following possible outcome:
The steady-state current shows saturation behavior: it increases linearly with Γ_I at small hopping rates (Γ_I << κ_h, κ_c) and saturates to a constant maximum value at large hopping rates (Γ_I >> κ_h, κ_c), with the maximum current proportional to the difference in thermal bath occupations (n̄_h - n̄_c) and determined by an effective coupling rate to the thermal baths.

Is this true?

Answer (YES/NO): YES